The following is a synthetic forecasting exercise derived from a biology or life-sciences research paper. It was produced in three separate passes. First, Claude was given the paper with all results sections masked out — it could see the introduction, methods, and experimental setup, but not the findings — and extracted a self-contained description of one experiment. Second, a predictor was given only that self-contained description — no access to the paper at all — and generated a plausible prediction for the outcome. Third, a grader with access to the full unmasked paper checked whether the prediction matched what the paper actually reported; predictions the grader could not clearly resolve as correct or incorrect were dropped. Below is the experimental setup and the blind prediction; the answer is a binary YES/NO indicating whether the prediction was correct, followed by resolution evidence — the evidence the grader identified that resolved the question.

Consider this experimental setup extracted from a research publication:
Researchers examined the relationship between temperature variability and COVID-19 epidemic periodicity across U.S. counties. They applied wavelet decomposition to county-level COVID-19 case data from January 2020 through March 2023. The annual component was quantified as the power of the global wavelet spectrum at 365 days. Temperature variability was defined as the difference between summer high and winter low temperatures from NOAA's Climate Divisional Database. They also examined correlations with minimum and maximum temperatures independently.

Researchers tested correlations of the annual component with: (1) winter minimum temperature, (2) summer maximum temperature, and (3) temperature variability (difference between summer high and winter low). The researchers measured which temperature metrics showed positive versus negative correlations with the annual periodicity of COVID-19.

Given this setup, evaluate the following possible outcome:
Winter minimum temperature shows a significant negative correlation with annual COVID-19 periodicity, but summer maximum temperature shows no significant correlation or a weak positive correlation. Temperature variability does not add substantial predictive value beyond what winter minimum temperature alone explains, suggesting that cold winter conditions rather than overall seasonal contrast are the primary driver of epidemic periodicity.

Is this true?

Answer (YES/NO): NO